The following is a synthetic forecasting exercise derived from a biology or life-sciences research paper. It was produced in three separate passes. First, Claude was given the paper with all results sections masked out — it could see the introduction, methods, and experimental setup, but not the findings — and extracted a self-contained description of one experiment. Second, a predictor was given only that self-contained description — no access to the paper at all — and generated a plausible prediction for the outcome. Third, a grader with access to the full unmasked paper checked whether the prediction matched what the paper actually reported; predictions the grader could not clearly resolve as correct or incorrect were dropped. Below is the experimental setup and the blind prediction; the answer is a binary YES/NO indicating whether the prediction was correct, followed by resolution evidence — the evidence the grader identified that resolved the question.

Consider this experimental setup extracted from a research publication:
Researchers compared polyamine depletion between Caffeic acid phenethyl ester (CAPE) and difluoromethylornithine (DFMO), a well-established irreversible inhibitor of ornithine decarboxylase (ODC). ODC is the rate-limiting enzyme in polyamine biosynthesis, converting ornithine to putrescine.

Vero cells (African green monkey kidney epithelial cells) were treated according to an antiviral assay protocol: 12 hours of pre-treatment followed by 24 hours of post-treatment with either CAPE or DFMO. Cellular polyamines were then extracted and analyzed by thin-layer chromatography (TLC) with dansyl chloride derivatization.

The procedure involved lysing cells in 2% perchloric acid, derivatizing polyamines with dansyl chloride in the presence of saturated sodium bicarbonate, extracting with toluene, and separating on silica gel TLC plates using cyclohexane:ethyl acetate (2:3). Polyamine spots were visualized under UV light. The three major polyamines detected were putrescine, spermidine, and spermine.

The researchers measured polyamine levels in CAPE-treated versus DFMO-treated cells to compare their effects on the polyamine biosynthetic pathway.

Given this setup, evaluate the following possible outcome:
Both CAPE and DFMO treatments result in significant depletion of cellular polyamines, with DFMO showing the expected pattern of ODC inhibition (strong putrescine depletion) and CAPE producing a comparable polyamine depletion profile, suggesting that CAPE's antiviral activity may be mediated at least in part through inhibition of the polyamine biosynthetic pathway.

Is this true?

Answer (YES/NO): NO